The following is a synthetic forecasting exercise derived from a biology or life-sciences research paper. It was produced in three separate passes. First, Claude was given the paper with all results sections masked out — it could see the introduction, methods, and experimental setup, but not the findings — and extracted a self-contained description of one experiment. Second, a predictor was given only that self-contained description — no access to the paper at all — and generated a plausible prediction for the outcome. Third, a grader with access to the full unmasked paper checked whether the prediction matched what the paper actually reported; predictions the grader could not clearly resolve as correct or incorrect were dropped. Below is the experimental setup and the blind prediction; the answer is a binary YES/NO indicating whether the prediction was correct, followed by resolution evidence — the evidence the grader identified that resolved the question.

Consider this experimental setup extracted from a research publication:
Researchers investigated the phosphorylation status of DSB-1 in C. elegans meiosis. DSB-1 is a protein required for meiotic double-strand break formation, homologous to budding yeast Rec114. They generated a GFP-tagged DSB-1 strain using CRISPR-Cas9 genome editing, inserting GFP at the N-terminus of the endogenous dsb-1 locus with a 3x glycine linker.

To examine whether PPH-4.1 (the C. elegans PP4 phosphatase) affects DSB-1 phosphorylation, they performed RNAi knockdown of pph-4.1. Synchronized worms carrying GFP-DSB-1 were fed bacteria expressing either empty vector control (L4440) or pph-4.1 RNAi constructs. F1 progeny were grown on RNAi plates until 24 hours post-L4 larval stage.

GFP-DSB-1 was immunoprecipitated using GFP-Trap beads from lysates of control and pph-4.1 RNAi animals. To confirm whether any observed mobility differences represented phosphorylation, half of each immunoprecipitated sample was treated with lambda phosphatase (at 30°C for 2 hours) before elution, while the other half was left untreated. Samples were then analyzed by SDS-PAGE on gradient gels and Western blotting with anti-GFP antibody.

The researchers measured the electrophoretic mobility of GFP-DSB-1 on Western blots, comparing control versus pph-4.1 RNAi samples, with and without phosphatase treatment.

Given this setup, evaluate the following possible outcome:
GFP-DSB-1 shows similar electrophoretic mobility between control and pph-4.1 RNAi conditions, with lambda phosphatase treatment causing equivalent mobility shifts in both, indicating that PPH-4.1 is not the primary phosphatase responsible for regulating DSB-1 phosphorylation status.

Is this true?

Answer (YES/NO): NO